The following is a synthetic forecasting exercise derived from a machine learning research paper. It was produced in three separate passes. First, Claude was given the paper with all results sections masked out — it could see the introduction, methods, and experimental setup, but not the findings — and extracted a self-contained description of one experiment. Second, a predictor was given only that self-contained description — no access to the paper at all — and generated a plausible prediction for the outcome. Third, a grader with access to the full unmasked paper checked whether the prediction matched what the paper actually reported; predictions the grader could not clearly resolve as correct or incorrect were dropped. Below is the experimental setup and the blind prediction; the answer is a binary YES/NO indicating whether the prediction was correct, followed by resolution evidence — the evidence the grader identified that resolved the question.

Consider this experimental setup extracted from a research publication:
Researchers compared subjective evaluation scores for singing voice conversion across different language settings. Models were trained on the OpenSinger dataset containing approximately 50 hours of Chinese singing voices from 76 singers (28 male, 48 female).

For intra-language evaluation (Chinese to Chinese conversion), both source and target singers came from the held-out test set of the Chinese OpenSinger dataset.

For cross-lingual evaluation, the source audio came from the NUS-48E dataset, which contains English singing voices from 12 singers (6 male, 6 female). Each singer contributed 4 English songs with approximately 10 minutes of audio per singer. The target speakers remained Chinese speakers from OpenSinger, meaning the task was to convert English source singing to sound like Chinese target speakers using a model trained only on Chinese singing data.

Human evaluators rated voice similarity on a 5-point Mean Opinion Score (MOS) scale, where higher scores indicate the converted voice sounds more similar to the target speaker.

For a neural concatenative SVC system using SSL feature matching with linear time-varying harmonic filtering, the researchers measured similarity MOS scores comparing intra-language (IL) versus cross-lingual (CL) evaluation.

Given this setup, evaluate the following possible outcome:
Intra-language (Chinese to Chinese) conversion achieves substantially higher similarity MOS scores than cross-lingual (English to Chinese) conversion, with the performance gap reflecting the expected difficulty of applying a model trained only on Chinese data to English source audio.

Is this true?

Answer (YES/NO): NO